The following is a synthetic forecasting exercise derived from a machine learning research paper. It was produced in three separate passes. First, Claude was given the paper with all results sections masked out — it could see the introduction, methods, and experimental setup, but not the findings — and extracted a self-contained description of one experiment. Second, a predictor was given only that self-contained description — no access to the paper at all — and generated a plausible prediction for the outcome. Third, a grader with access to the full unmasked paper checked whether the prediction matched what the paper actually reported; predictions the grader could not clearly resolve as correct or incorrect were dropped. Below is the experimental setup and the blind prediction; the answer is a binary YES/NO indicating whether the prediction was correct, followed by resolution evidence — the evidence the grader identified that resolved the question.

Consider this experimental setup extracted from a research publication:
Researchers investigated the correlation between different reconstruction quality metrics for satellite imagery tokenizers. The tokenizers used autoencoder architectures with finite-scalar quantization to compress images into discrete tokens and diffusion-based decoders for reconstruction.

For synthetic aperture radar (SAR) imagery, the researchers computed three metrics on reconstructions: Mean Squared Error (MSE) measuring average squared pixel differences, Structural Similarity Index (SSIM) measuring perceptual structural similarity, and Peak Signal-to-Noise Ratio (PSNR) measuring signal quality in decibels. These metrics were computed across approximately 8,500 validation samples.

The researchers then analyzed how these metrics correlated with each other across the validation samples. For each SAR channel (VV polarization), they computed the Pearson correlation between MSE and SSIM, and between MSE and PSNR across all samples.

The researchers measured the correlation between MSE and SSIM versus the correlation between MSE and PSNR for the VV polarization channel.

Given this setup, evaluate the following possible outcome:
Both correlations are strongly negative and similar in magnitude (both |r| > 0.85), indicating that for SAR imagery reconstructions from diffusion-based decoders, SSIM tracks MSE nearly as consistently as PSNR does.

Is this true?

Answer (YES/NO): NO